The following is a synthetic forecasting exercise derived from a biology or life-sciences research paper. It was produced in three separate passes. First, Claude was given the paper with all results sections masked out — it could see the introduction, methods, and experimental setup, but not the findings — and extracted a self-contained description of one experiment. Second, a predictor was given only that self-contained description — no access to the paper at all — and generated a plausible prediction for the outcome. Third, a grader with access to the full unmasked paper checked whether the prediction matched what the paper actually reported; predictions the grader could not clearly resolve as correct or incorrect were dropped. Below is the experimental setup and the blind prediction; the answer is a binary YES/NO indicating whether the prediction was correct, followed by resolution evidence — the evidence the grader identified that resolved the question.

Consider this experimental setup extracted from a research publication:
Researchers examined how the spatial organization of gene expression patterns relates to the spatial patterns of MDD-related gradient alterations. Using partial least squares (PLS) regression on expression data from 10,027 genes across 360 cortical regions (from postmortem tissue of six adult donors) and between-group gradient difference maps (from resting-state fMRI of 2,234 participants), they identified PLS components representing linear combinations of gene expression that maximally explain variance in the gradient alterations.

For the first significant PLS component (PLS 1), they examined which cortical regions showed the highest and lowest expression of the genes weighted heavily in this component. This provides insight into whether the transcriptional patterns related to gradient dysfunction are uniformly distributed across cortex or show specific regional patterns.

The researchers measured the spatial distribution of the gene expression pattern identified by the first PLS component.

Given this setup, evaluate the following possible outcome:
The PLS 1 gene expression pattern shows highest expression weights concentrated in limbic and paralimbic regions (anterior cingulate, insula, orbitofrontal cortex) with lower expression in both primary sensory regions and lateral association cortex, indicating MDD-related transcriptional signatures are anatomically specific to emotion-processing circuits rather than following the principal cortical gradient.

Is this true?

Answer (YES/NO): NO